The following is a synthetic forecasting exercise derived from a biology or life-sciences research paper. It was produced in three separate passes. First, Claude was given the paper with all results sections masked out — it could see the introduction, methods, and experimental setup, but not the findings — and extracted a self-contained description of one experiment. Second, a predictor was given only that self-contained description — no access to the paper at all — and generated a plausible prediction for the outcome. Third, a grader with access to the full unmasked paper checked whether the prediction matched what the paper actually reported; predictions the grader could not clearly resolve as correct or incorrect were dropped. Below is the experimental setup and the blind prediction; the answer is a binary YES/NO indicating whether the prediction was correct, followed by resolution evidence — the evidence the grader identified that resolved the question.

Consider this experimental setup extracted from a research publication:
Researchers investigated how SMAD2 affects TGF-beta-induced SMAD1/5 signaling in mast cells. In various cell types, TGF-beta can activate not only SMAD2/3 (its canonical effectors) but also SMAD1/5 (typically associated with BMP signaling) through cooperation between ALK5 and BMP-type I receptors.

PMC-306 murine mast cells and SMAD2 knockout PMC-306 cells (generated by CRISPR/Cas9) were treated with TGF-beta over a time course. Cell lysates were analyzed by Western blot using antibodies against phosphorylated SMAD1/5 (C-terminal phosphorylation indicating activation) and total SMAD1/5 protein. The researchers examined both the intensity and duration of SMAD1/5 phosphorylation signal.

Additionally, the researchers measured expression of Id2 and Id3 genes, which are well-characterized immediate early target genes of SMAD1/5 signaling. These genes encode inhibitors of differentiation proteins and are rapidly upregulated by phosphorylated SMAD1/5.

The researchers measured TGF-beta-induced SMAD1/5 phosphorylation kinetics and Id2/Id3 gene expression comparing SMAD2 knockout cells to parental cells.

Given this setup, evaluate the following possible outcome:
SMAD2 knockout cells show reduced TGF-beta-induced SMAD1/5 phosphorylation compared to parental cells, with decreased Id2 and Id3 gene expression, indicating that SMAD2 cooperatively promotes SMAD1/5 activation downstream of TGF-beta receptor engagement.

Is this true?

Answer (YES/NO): NO